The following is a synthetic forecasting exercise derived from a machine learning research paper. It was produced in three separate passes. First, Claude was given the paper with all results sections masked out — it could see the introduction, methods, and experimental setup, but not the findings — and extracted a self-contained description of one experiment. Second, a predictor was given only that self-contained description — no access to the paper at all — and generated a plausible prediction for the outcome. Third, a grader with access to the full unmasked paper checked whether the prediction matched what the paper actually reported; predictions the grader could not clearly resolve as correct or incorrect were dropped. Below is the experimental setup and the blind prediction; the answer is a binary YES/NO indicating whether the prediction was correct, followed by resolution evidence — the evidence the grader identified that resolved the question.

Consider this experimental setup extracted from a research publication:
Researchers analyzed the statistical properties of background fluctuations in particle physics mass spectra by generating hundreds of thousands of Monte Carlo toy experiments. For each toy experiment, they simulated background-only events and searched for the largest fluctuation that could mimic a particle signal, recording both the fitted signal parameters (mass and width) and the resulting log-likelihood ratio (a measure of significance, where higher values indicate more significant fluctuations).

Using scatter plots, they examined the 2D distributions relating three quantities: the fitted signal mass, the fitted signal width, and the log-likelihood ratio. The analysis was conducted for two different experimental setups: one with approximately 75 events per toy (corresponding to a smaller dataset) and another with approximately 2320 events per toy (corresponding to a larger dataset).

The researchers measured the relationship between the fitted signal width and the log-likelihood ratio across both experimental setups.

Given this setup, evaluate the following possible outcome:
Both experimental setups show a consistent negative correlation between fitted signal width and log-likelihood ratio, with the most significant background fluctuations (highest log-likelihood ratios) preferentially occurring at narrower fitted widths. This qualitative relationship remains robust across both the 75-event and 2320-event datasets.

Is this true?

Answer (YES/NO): YES